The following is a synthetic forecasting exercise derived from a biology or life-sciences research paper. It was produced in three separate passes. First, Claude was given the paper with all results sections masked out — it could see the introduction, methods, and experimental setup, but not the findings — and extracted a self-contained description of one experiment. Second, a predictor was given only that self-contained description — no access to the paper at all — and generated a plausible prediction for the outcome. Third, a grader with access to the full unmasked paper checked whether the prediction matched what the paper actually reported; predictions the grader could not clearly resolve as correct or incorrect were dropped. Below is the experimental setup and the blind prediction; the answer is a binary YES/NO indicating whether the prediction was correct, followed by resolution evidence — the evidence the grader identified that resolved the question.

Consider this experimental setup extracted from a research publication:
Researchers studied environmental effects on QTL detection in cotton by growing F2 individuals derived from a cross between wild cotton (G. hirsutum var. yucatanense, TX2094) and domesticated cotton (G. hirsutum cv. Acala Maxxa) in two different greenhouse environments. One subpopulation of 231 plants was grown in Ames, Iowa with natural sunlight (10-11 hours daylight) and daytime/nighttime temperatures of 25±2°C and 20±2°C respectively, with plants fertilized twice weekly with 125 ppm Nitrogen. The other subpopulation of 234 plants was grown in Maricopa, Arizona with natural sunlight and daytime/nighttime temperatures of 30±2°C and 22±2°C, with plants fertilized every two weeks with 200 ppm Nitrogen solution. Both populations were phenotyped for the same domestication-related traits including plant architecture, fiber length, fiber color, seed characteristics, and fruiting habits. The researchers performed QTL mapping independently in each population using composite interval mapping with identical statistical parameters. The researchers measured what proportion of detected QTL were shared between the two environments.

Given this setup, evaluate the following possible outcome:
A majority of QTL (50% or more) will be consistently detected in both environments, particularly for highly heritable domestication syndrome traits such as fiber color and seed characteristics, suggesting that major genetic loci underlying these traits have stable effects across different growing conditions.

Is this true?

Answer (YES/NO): NO